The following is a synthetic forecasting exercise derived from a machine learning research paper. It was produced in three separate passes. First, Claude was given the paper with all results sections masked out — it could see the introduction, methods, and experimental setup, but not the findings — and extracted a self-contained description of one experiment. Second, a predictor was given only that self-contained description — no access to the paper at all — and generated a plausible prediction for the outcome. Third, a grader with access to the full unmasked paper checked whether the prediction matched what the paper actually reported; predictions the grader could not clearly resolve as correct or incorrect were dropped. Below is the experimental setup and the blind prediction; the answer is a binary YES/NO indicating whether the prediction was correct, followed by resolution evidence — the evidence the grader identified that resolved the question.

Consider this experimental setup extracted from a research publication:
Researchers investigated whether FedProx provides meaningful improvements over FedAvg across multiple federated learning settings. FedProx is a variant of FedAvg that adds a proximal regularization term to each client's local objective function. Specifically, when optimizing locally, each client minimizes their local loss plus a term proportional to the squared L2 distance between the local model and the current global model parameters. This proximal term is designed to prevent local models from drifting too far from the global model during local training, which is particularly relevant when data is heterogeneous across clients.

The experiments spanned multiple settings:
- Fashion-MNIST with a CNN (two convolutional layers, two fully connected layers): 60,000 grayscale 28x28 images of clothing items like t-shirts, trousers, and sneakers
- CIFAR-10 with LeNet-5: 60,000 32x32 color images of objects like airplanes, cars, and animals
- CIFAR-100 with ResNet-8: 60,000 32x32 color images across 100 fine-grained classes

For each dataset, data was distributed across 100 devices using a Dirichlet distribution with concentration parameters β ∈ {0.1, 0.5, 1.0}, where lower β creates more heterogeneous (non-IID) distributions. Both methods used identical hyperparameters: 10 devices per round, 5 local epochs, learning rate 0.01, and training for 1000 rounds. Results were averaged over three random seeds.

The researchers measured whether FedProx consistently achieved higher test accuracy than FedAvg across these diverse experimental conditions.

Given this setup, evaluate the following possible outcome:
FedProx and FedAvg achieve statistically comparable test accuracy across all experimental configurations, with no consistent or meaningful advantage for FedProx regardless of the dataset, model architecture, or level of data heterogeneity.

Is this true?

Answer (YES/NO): YES